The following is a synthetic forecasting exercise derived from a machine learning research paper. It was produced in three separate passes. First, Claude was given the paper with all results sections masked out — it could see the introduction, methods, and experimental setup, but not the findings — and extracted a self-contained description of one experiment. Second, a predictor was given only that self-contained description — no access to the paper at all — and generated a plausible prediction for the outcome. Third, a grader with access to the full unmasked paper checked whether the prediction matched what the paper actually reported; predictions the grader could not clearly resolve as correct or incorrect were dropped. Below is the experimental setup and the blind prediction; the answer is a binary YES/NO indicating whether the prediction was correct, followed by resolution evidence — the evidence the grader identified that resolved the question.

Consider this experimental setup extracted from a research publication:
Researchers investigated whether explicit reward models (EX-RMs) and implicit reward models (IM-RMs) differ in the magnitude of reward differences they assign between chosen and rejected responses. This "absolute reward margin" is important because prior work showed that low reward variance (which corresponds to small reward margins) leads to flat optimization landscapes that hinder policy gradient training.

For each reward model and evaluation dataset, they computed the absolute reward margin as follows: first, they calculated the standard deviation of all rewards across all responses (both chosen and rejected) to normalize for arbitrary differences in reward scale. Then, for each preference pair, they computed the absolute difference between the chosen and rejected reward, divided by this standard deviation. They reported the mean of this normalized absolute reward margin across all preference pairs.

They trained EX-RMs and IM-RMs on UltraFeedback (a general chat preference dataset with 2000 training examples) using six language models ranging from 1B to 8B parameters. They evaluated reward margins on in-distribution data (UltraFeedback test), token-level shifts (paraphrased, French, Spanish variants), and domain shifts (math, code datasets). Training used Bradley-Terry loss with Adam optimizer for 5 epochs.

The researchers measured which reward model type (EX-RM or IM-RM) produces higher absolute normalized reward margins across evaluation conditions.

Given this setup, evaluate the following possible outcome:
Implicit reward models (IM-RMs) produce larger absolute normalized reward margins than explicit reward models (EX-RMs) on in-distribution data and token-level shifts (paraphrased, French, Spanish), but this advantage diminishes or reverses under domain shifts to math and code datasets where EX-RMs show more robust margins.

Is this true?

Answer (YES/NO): NO